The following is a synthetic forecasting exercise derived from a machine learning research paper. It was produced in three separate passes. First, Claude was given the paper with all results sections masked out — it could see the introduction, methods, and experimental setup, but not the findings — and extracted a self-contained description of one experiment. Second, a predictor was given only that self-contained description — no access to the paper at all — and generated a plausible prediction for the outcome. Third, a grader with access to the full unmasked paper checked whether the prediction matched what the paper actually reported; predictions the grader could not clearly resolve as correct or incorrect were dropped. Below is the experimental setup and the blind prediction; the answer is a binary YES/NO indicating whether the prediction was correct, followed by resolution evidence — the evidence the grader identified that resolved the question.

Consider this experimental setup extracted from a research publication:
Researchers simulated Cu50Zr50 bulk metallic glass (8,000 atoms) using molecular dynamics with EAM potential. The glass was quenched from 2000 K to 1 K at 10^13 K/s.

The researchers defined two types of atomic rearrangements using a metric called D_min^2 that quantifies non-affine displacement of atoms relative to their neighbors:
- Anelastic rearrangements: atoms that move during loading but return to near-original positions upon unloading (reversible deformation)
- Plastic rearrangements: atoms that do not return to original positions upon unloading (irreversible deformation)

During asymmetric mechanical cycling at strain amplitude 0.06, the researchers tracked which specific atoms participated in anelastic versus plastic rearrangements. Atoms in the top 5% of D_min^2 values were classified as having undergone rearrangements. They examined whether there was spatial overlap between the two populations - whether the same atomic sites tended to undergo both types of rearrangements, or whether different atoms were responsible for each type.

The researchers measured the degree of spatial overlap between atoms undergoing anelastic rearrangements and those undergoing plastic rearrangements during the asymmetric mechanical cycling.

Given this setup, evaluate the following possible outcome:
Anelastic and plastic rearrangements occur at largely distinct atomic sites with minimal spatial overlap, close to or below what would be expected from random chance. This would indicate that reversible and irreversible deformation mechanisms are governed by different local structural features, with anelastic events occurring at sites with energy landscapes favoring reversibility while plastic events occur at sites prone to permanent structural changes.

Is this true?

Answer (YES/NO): YES